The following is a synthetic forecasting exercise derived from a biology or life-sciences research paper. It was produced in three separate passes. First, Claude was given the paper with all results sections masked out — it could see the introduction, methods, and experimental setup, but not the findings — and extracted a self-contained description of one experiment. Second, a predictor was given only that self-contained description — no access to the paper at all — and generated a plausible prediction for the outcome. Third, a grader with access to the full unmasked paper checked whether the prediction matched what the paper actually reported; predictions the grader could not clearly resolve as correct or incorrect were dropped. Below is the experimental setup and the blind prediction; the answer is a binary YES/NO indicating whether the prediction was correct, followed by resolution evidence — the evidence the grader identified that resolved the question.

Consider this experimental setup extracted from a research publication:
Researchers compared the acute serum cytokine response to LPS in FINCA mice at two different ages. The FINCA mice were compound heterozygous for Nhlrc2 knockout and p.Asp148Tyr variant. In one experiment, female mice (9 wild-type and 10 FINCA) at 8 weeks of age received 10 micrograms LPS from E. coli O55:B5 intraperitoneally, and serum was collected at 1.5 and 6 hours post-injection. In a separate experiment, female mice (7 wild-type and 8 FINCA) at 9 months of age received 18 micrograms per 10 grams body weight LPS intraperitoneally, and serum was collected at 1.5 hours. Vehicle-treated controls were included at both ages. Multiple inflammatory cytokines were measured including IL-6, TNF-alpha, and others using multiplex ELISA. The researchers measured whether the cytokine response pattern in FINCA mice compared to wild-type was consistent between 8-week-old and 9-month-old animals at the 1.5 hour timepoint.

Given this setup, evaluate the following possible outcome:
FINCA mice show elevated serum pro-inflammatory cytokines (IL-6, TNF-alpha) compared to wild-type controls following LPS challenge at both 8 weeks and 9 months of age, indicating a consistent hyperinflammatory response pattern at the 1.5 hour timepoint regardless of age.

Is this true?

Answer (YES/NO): NO